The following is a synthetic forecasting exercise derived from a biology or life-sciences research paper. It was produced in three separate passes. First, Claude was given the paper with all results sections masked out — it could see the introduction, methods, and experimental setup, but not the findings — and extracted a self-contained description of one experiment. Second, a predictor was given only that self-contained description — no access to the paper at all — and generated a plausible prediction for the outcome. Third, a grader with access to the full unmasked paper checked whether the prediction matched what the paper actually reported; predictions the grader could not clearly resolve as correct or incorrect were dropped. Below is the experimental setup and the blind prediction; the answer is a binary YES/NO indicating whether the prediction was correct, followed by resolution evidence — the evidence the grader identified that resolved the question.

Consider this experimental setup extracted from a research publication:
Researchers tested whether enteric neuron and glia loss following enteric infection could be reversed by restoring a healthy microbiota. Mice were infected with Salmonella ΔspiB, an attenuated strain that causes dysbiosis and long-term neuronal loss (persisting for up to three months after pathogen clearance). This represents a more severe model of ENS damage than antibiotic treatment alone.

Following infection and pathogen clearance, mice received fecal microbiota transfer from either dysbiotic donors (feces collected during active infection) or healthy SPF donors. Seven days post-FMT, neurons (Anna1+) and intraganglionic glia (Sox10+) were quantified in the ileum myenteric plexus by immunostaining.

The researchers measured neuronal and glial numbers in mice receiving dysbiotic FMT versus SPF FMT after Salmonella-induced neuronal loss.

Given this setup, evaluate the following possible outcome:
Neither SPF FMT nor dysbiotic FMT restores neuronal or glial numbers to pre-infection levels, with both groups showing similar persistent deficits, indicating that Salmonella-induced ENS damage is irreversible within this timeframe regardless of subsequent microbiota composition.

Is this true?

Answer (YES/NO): NO